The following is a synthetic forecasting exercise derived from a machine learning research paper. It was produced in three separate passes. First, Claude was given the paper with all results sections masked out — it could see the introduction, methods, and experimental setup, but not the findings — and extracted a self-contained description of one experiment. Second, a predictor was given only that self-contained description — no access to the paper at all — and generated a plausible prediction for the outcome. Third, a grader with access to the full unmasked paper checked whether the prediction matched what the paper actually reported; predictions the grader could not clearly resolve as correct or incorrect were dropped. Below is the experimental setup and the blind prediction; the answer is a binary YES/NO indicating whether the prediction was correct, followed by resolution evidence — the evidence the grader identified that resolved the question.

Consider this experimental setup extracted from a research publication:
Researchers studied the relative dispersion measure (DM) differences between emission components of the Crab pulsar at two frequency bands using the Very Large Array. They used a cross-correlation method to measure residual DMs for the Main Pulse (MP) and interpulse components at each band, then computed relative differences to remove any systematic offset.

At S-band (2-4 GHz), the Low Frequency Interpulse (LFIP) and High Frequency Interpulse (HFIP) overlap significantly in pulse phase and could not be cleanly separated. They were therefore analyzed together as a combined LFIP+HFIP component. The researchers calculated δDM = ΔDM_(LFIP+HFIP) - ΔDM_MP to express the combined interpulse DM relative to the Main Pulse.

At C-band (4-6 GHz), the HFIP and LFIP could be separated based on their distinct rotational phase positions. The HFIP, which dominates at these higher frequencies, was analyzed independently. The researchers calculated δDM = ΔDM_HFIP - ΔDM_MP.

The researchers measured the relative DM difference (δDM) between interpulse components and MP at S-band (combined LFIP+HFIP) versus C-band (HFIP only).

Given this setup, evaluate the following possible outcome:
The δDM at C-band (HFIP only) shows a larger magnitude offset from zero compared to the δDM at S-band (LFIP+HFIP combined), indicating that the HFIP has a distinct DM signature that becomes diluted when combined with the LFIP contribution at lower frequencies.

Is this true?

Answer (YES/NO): YES